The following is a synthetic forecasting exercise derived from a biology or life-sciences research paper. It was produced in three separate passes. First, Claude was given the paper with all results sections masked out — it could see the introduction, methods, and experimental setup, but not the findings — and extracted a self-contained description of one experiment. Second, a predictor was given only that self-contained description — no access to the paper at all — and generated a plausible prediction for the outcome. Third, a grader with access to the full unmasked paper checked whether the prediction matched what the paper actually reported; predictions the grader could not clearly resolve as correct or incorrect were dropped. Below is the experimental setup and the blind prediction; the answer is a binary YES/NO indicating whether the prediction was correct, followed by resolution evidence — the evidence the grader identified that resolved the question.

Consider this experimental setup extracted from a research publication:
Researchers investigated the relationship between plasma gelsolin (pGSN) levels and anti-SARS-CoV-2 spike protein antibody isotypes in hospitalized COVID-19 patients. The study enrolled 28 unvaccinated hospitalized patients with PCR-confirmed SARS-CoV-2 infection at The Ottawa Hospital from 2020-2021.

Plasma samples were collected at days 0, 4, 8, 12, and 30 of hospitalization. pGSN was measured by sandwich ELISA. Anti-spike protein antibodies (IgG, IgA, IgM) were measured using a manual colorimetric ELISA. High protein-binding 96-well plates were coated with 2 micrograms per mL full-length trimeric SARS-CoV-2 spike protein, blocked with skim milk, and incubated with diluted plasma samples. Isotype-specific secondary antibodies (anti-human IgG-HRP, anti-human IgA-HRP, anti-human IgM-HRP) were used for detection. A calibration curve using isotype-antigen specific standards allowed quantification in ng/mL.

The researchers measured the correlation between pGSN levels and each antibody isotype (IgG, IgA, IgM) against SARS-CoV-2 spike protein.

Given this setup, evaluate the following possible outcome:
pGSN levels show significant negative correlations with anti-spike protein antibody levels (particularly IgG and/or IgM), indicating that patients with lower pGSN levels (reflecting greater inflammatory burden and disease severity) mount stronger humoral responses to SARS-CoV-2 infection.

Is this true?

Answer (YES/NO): NO